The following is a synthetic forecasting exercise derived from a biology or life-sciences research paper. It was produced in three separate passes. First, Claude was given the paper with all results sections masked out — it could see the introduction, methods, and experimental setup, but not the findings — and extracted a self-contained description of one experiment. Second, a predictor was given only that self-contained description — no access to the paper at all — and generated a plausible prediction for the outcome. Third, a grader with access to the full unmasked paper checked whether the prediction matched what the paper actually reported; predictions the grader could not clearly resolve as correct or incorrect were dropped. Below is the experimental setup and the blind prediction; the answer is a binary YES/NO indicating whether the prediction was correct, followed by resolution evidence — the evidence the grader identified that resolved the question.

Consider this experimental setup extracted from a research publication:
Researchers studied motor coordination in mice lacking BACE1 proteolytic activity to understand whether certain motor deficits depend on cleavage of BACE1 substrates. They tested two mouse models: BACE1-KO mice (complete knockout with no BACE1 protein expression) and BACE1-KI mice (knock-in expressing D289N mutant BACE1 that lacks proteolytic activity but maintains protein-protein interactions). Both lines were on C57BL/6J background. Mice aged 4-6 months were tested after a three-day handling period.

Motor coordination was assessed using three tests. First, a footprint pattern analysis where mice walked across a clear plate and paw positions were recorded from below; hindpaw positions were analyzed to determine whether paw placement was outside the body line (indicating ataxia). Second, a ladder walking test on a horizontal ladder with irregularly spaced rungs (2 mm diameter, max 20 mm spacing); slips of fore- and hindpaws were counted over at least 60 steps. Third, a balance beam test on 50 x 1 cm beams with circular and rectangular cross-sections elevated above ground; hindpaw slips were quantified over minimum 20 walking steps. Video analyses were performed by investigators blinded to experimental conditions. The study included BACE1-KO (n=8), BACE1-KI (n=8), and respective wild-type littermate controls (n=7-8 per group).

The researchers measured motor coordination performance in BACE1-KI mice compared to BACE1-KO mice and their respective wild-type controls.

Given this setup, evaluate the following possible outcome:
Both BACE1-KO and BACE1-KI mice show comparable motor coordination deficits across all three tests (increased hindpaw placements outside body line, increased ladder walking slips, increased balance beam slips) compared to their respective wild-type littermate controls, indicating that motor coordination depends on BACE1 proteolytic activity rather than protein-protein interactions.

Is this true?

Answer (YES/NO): NO